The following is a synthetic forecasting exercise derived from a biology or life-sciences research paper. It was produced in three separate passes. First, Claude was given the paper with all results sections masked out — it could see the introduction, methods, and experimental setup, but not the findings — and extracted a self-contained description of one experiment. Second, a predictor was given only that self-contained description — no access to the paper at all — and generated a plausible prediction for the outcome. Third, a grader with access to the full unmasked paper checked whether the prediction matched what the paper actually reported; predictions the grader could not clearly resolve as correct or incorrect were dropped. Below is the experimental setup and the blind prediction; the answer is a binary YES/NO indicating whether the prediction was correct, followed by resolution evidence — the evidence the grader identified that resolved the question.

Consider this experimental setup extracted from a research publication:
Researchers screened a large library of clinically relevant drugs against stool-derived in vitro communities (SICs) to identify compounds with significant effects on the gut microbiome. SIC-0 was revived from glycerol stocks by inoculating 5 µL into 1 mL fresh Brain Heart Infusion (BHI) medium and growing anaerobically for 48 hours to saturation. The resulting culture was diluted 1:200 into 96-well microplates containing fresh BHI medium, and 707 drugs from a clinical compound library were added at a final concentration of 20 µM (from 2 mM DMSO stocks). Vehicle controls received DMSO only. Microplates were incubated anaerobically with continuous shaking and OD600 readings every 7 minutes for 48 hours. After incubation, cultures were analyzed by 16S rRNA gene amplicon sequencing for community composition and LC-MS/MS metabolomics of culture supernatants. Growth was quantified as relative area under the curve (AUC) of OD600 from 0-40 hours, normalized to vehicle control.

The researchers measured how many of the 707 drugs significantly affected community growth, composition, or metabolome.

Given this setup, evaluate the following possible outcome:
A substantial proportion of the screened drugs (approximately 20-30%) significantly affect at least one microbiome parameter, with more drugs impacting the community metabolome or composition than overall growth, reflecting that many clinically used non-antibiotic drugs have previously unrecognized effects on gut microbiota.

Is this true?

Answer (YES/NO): NO